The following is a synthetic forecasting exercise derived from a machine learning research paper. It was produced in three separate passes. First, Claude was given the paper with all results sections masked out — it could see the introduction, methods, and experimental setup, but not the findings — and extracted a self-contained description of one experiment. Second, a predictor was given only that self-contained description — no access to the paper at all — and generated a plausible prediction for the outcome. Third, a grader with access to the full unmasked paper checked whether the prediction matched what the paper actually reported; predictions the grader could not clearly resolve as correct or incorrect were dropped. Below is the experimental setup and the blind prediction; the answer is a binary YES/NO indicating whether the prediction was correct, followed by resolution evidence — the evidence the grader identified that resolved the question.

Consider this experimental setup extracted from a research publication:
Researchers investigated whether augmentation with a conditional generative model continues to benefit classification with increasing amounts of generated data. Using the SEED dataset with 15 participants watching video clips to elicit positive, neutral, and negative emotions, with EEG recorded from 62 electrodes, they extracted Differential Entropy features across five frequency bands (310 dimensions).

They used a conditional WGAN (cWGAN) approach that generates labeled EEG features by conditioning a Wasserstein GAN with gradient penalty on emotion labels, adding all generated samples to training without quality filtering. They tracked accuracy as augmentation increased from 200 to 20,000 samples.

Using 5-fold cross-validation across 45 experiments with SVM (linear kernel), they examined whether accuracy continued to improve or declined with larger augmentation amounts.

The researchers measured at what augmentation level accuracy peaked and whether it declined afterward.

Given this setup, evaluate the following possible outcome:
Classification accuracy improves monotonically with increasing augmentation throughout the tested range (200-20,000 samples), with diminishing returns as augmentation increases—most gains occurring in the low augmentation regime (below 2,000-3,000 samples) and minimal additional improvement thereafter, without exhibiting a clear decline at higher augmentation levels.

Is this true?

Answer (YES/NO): NO